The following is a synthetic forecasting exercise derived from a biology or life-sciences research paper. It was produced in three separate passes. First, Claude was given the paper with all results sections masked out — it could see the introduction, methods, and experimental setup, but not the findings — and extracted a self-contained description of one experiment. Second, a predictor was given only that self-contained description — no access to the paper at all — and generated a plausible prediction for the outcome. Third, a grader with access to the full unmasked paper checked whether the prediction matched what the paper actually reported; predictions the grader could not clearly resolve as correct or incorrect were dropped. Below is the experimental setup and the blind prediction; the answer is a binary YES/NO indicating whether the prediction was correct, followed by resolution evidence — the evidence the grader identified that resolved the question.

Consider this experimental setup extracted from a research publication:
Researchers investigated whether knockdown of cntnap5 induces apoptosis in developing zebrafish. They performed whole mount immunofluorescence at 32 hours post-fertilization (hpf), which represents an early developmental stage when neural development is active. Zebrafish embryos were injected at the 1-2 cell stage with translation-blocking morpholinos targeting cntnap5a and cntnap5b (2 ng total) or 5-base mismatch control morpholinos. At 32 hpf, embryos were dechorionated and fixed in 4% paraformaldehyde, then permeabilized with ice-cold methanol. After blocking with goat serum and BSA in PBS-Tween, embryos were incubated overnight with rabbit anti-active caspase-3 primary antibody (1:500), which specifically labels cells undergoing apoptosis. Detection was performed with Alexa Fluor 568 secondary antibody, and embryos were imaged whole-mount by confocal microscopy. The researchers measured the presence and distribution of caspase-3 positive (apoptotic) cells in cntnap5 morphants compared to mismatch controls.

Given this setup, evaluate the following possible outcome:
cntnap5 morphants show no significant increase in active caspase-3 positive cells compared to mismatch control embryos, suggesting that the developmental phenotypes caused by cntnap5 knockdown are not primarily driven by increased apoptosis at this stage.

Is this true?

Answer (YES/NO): NO